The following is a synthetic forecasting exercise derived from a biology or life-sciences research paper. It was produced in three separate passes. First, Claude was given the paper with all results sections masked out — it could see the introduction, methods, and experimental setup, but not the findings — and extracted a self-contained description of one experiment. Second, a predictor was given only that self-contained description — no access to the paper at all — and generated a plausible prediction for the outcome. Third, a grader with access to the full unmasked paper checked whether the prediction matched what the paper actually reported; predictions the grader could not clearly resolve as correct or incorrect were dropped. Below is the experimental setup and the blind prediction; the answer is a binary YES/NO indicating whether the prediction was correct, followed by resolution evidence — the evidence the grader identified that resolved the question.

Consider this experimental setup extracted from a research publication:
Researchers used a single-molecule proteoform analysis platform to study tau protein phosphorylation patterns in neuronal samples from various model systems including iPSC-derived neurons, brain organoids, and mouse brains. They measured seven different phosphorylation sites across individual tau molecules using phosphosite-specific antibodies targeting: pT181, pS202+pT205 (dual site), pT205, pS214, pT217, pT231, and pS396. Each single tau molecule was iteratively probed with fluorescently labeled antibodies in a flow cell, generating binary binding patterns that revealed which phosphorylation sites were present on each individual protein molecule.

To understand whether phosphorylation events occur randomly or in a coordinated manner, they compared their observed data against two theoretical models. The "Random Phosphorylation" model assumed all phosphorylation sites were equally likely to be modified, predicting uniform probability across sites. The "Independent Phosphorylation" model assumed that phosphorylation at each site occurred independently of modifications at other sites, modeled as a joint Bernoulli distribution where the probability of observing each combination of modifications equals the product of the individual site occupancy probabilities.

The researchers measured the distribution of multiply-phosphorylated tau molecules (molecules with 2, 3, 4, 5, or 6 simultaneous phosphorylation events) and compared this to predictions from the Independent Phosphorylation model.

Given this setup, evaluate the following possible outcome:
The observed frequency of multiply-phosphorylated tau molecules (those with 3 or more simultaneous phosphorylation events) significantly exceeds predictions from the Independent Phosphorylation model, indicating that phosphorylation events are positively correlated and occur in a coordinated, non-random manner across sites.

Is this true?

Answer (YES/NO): NO